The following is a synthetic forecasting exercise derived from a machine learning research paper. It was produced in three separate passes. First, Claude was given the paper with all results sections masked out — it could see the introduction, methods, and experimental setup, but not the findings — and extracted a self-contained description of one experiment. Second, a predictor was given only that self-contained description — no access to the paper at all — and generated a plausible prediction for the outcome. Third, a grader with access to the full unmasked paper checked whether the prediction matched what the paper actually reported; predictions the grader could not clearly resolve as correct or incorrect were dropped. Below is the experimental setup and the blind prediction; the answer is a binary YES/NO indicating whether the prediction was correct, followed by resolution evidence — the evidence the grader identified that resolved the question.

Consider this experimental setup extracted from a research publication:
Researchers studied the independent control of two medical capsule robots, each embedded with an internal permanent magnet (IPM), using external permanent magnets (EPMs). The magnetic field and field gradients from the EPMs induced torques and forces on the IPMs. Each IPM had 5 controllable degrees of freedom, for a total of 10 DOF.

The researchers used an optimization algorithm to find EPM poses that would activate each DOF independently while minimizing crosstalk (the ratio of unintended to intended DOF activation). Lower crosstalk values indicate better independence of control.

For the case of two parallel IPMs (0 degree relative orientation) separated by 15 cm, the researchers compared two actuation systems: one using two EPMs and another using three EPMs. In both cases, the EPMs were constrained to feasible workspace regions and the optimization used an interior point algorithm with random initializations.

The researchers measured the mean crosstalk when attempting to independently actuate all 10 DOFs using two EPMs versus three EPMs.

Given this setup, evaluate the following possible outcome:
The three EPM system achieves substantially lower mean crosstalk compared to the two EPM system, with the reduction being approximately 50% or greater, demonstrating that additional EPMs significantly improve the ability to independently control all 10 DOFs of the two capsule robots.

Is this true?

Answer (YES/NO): YES